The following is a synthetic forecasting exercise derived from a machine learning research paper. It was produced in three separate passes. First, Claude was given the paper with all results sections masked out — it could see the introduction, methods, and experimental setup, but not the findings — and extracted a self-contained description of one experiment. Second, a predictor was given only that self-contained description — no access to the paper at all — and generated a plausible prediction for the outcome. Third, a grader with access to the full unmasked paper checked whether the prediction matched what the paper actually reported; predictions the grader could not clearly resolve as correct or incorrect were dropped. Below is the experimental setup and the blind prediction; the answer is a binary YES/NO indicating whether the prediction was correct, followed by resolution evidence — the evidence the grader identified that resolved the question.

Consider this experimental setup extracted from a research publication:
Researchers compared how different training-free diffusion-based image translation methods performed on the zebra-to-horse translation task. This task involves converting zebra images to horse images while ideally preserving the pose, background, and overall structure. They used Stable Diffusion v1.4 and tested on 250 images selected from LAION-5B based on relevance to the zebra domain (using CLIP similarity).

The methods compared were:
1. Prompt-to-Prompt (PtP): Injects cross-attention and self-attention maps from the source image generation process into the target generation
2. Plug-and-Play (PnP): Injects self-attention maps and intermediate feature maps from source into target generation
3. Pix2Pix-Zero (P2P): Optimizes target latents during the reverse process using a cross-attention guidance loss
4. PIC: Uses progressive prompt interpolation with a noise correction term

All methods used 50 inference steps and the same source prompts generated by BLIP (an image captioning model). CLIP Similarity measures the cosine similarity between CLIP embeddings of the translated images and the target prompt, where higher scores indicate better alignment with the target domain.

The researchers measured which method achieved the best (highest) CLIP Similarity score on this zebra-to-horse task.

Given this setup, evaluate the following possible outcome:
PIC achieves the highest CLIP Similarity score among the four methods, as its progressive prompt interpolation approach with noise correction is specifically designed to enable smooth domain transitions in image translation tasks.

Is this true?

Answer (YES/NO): NO